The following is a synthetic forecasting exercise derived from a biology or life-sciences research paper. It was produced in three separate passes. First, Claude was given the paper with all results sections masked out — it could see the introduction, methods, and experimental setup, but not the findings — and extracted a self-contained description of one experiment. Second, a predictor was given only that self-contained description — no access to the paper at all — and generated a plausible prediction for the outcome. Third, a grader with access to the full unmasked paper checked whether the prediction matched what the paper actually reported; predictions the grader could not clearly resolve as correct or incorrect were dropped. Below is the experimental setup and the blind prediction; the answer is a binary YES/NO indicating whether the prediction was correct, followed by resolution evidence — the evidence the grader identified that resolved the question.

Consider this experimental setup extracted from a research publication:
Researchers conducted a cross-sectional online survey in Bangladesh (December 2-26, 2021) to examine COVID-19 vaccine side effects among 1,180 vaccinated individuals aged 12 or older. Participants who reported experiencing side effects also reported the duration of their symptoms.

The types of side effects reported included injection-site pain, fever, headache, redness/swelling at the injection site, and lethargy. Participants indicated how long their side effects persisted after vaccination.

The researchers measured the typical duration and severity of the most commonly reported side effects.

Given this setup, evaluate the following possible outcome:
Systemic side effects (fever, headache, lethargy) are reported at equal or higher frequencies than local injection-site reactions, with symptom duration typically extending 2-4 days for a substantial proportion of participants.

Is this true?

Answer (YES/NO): NO